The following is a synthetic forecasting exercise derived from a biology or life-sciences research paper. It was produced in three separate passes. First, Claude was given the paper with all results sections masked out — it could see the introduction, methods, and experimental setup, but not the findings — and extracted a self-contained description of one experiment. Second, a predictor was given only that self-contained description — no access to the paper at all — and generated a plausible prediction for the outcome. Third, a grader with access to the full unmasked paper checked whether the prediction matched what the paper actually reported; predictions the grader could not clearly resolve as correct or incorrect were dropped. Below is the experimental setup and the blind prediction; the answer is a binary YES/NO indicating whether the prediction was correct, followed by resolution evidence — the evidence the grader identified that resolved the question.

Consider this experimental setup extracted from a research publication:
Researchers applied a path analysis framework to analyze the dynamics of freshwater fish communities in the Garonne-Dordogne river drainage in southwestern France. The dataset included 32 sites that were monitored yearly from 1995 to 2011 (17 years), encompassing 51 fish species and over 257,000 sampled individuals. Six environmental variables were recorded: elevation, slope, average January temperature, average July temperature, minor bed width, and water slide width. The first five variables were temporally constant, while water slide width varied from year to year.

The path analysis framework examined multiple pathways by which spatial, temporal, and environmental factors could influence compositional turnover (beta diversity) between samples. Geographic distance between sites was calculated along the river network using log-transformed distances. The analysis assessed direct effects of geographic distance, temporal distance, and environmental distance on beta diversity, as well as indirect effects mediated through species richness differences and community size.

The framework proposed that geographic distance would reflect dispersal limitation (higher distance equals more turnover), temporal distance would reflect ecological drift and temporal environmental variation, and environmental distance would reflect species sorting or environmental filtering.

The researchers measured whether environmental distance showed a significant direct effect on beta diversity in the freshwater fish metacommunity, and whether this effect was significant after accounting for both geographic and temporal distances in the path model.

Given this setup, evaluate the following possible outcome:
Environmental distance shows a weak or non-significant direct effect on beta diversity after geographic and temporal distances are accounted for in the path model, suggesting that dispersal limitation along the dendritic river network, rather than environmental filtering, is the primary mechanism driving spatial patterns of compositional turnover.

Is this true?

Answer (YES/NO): NO